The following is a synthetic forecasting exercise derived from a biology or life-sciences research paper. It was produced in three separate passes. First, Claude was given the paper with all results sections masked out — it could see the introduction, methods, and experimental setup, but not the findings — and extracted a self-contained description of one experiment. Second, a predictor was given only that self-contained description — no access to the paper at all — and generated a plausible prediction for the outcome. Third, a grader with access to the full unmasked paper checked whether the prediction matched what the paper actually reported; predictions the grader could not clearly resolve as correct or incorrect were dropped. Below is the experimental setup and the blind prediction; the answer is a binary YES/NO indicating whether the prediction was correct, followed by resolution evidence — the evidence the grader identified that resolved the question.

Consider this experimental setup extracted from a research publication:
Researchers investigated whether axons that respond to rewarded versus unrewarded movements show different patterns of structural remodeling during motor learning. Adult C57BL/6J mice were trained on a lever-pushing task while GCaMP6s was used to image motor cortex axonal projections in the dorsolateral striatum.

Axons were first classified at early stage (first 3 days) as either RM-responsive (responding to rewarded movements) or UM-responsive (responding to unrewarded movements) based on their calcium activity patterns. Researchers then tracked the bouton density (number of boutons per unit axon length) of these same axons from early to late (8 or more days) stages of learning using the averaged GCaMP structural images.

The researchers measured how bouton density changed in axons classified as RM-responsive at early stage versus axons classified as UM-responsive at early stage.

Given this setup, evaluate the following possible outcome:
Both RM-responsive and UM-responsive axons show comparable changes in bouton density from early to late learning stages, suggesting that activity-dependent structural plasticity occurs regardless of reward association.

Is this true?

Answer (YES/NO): NO